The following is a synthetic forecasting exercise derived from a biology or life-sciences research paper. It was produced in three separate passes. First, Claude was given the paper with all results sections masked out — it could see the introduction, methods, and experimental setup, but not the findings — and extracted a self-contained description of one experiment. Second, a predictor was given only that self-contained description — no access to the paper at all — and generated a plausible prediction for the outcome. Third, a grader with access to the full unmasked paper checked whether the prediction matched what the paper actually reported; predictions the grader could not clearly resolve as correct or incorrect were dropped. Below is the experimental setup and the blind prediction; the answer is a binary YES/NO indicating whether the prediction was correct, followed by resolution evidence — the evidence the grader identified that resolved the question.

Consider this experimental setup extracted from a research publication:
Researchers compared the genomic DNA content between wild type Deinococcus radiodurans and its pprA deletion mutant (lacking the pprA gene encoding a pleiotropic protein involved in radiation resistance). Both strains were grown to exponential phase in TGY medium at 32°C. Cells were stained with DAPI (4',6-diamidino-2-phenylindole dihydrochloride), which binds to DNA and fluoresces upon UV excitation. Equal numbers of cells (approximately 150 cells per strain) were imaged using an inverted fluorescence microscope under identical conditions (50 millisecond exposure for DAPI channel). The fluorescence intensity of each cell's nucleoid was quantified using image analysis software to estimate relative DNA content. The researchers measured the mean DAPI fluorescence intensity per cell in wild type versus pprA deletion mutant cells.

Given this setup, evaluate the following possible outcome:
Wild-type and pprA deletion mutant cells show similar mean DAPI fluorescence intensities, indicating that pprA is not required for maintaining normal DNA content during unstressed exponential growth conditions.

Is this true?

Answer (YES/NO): NO